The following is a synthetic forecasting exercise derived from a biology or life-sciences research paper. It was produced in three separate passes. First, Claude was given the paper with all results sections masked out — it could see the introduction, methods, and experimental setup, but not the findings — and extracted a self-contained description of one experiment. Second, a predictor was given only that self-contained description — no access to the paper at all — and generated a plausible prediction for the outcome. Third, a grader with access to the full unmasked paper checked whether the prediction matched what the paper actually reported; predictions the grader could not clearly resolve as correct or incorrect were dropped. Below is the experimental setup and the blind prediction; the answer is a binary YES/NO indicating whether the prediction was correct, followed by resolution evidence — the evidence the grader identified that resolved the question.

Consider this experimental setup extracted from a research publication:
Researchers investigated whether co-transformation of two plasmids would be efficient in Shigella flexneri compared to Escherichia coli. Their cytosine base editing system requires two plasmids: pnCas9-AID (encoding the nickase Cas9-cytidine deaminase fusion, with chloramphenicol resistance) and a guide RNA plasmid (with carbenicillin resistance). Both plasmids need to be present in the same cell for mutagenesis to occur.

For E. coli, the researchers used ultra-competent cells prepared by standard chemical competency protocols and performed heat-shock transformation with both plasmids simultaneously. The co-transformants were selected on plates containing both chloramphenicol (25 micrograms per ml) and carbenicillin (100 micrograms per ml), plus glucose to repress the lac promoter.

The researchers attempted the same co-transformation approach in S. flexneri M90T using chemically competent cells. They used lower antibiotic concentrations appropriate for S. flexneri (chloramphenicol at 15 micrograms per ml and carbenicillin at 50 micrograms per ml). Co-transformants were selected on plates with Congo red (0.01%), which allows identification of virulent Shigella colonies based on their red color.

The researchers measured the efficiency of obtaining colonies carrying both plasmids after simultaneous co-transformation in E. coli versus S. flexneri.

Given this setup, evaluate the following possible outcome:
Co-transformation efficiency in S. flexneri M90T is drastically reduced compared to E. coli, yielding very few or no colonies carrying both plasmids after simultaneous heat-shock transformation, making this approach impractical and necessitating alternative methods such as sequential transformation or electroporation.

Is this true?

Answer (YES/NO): YES